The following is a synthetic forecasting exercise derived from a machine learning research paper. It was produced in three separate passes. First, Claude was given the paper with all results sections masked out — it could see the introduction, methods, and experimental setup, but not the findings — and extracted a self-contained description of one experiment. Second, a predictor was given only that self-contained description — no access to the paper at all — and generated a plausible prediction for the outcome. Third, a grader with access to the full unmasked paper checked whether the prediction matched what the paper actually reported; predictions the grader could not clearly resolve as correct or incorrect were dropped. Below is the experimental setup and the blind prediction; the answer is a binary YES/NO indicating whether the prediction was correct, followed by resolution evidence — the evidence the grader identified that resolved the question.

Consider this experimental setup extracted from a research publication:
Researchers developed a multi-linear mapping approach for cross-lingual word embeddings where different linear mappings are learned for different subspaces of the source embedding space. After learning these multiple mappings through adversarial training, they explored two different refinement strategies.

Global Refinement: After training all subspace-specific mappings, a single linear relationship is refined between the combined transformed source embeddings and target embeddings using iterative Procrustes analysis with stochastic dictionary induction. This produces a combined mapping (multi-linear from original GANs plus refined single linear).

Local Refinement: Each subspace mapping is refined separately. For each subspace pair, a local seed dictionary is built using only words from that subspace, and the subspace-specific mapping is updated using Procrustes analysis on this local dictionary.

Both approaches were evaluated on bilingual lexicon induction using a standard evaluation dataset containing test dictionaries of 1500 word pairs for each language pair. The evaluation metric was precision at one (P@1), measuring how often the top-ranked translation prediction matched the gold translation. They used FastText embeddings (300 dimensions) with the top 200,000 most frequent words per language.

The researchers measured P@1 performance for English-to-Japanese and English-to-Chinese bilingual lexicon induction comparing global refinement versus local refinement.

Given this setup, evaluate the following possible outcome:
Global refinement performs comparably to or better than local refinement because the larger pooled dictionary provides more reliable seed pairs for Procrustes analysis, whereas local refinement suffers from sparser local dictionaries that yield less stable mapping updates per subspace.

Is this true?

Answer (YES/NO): YES